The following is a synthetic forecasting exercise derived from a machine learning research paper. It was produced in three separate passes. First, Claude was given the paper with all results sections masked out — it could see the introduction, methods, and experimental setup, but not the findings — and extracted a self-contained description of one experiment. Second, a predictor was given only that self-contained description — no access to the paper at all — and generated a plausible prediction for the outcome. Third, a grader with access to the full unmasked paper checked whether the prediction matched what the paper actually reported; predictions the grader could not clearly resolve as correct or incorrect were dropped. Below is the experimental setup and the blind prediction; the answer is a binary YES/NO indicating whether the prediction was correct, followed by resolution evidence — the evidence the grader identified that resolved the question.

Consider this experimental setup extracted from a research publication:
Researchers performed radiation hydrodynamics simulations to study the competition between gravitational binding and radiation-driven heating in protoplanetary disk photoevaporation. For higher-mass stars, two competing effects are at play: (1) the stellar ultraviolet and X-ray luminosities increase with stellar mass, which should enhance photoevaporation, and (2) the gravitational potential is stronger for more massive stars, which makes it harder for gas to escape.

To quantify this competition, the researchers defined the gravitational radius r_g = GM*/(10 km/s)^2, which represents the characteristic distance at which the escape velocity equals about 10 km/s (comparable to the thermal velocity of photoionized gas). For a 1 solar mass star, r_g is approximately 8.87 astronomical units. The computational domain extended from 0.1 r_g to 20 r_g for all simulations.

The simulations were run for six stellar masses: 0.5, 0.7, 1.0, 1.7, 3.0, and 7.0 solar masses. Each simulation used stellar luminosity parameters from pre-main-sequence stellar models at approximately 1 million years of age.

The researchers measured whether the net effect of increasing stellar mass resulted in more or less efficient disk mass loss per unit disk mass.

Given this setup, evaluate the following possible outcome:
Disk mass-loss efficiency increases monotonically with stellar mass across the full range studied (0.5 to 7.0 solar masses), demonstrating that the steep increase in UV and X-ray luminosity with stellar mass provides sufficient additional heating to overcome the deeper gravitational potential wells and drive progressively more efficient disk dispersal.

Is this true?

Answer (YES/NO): YES